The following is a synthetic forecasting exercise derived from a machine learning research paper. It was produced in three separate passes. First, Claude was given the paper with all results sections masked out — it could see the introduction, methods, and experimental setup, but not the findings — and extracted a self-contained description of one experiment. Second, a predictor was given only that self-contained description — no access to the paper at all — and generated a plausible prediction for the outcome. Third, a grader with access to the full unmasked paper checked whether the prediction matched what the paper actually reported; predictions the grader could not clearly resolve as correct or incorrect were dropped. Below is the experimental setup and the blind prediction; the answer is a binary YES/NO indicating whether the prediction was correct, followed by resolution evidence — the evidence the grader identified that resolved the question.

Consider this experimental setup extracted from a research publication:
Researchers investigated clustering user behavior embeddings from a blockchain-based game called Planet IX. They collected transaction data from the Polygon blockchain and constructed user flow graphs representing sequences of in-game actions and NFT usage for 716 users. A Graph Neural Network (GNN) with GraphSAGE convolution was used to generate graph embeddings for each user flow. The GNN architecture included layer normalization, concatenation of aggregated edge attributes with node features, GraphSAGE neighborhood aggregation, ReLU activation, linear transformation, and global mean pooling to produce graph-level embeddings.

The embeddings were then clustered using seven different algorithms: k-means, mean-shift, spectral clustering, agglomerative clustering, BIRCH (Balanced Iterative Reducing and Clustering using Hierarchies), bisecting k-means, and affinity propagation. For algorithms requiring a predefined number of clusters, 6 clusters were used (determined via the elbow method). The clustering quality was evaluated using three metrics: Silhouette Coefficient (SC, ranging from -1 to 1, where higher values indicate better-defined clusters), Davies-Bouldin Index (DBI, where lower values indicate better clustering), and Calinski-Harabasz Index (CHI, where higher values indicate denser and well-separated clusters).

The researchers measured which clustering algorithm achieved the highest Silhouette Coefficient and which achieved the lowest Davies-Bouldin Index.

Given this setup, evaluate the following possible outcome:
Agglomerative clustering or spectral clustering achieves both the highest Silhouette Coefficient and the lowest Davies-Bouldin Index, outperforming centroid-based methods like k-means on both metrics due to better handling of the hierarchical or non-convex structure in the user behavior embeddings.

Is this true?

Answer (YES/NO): NO